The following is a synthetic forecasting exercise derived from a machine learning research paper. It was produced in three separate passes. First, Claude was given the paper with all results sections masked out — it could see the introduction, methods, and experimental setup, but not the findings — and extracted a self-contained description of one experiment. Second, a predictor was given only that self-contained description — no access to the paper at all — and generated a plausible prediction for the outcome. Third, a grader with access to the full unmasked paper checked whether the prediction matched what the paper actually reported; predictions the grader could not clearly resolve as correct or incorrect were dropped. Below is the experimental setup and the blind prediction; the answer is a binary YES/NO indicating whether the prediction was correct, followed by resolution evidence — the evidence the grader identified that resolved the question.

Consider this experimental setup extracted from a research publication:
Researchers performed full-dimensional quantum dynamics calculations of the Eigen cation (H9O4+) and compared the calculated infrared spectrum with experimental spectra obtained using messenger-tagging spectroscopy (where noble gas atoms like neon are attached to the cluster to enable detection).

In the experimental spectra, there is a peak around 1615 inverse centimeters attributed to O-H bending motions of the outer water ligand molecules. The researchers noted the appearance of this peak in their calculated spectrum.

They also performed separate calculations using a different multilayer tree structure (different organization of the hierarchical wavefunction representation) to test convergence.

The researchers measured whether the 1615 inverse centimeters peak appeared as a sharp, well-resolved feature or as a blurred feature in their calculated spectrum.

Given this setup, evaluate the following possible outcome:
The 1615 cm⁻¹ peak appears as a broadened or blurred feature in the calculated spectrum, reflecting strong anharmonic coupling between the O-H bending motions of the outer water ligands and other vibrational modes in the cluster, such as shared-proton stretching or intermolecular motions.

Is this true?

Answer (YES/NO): NO